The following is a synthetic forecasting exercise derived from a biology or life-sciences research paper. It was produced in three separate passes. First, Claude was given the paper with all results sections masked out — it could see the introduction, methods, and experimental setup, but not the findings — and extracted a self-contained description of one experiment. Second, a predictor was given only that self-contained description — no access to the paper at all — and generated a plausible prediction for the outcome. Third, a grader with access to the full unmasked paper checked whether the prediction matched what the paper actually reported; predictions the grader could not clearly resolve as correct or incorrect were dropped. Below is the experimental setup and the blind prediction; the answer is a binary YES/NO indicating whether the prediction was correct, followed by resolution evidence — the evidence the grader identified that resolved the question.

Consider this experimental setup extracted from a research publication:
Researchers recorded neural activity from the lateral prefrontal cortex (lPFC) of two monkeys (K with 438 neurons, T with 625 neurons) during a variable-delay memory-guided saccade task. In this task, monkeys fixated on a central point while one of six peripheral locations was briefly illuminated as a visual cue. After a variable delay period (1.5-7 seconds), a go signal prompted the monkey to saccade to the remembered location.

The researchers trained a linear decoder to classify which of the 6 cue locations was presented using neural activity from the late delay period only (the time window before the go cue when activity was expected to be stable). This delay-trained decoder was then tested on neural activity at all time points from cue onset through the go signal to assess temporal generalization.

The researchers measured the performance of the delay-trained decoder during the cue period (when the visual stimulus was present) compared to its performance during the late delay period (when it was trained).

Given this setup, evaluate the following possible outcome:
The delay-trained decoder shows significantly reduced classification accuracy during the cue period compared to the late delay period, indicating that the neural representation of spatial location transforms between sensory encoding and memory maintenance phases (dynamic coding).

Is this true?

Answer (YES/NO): YES